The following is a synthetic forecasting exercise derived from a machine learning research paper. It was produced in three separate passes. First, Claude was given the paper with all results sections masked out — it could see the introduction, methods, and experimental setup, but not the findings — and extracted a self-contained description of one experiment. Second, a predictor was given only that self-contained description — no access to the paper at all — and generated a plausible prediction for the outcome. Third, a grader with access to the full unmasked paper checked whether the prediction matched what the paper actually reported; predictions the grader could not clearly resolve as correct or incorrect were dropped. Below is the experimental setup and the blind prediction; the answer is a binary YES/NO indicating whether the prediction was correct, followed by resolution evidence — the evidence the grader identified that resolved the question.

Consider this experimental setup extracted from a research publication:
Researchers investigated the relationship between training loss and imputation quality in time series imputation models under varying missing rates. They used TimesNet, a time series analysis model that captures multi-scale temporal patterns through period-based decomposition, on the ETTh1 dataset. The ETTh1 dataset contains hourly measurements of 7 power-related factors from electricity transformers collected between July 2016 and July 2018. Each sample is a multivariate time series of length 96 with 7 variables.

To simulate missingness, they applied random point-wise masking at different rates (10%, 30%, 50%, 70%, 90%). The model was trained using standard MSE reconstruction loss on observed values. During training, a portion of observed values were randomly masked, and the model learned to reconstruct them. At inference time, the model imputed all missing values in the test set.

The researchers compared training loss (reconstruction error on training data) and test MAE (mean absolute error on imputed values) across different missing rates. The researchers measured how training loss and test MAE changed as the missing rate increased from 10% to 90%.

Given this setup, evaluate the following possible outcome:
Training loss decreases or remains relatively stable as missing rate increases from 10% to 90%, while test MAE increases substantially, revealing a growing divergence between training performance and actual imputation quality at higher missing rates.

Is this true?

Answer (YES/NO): YES